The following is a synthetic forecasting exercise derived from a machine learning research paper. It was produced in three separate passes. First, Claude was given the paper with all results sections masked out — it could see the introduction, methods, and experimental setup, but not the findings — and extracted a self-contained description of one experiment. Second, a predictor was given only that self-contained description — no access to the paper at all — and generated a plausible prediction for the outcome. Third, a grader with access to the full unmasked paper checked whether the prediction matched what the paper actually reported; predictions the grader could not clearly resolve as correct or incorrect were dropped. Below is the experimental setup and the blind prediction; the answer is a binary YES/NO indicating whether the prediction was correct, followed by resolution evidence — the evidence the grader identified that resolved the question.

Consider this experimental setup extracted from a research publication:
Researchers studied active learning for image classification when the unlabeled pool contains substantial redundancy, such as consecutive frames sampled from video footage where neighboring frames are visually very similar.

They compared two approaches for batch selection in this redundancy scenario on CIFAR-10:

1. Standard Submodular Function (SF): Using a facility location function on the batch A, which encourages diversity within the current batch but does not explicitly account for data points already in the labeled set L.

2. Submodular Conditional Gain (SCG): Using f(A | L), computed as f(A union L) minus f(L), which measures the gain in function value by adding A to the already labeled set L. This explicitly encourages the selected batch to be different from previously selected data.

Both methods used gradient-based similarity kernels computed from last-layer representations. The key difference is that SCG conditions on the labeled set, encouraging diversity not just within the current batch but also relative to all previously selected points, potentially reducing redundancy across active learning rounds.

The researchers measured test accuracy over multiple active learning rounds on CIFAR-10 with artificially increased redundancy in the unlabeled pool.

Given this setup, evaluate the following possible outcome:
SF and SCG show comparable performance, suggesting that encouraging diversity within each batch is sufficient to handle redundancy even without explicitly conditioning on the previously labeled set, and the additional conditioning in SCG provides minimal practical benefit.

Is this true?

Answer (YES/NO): NO